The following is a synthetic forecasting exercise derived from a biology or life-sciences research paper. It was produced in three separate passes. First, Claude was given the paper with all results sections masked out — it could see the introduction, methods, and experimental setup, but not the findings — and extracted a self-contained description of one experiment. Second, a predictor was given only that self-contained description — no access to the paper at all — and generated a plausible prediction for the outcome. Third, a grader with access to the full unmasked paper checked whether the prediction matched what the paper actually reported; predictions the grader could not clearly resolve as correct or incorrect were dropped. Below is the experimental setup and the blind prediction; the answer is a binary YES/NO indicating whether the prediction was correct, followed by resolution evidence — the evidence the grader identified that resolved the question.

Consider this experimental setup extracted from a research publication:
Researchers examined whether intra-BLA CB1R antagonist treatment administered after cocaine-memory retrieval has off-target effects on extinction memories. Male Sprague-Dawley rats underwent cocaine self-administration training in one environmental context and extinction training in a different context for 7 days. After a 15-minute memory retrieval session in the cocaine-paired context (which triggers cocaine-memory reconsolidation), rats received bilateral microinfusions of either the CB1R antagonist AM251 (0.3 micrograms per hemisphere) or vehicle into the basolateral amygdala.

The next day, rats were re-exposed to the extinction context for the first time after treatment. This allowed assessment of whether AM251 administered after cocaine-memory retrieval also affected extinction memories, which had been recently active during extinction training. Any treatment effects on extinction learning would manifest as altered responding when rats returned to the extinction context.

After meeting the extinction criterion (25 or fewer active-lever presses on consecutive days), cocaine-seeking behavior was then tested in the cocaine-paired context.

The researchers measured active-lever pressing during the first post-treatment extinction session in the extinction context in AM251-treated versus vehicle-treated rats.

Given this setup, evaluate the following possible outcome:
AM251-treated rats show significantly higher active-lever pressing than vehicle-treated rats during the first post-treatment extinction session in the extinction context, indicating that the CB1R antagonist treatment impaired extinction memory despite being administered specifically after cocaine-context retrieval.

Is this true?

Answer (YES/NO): NO